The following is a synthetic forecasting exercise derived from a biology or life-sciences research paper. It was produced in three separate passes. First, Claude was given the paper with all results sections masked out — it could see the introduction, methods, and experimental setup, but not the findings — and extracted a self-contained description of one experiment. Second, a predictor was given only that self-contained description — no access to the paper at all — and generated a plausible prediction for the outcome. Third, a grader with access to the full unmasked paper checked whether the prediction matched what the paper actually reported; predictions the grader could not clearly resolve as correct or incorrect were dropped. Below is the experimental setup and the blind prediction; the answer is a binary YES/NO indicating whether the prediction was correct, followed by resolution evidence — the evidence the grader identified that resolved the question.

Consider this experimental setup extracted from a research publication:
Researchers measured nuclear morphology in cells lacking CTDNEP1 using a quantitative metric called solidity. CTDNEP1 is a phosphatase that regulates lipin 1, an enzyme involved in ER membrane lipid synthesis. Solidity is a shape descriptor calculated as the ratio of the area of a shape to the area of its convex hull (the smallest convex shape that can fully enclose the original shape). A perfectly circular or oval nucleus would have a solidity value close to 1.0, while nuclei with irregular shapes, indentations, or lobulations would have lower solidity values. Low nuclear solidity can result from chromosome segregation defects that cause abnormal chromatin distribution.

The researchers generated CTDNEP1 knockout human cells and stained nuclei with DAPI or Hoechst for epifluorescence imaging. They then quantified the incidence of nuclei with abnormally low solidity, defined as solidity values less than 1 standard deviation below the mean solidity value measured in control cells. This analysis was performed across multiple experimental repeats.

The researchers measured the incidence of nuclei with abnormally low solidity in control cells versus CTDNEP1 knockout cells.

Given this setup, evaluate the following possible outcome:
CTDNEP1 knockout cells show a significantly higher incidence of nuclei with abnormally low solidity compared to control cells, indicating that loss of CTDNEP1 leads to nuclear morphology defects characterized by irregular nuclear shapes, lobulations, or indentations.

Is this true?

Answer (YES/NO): YES